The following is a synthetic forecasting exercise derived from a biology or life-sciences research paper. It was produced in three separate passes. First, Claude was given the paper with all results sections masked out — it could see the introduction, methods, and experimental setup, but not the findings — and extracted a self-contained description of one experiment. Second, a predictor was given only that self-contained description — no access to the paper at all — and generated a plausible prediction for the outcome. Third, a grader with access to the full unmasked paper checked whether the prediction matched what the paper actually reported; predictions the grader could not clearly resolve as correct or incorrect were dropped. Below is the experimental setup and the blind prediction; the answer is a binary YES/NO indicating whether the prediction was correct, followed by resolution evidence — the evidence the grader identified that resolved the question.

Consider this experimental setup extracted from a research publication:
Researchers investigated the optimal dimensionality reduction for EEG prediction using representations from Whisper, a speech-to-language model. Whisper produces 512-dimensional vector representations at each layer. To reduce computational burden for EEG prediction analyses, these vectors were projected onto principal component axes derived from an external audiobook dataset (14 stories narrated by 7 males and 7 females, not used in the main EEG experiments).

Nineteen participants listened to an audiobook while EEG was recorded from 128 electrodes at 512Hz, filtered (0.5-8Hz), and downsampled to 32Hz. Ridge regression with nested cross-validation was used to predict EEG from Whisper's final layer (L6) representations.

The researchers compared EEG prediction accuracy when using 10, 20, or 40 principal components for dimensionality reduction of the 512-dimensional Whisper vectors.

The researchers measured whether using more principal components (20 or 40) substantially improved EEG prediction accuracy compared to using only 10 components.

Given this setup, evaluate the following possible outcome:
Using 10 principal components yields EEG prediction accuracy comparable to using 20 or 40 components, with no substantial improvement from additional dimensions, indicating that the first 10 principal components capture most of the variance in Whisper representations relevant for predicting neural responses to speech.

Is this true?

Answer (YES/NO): YES